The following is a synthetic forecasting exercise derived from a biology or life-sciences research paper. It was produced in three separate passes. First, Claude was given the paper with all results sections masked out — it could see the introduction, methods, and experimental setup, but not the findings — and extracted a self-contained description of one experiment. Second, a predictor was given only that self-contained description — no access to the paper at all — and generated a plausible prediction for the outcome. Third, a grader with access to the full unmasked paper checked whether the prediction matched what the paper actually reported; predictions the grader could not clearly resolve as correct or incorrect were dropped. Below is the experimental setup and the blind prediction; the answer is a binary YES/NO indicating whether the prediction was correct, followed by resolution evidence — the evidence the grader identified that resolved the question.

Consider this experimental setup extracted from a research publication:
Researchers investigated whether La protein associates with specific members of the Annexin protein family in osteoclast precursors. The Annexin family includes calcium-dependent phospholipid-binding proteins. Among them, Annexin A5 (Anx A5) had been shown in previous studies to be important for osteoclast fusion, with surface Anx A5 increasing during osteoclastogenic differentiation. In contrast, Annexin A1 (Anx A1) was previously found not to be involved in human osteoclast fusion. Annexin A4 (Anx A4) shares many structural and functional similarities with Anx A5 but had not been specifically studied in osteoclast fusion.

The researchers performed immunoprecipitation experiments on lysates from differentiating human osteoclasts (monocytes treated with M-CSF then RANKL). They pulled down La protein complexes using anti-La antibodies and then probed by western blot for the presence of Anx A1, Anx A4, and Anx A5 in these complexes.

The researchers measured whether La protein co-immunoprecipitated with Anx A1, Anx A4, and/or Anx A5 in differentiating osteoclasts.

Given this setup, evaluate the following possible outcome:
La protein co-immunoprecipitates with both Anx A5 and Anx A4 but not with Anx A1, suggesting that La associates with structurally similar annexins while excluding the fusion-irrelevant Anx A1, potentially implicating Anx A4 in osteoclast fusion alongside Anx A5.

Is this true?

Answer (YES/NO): NO